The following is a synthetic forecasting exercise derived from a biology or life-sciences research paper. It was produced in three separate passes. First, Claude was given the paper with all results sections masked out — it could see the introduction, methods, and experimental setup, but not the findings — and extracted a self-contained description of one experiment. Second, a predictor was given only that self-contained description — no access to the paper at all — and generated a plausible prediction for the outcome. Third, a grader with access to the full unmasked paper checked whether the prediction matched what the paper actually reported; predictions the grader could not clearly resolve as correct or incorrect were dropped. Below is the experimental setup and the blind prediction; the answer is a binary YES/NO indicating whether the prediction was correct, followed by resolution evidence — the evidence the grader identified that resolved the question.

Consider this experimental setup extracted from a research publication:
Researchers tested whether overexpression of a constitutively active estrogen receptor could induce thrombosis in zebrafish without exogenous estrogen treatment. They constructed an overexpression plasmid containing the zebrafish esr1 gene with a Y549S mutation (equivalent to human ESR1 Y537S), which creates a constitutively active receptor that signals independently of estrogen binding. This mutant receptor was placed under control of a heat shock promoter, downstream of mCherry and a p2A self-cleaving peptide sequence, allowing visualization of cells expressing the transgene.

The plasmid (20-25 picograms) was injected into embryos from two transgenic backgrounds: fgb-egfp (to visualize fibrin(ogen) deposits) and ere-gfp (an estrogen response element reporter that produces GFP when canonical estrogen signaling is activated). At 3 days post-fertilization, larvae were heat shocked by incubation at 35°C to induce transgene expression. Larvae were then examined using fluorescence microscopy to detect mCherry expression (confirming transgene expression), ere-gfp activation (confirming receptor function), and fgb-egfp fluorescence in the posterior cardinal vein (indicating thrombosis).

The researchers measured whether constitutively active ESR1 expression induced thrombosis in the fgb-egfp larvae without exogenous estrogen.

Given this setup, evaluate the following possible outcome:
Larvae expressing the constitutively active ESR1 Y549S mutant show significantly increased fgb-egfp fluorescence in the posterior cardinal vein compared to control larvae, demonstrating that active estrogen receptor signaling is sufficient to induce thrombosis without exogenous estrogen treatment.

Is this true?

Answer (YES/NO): NO